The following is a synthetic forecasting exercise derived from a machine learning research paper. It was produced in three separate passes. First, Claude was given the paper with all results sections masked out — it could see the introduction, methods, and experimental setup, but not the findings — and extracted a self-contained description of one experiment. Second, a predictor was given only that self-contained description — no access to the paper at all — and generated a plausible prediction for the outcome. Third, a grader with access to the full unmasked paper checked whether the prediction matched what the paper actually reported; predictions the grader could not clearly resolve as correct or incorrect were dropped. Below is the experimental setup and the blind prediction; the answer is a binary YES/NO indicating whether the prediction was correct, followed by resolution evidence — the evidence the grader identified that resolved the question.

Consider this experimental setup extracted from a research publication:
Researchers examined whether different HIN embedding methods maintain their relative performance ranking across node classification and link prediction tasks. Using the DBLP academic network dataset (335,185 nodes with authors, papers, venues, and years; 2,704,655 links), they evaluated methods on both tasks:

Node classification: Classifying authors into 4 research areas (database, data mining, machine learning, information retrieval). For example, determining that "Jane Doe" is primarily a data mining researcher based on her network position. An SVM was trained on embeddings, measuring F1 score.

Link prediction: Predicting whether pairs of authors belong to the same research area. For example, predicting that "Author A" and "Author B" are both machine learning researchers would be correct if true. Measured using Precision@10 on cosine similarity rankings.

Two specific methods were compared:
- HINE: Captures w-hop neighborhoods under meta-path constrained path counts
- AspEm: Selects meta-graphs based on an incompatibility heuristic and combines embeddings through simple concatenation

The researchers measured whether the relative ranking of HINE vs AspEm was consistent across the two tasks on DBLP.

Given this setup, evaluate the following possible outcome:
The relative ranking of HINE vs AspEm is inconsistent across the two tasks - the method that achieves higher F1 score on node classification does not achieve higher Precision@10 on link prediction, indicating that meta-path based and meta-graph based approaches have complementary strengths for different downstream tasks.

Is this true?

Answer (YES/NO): YES